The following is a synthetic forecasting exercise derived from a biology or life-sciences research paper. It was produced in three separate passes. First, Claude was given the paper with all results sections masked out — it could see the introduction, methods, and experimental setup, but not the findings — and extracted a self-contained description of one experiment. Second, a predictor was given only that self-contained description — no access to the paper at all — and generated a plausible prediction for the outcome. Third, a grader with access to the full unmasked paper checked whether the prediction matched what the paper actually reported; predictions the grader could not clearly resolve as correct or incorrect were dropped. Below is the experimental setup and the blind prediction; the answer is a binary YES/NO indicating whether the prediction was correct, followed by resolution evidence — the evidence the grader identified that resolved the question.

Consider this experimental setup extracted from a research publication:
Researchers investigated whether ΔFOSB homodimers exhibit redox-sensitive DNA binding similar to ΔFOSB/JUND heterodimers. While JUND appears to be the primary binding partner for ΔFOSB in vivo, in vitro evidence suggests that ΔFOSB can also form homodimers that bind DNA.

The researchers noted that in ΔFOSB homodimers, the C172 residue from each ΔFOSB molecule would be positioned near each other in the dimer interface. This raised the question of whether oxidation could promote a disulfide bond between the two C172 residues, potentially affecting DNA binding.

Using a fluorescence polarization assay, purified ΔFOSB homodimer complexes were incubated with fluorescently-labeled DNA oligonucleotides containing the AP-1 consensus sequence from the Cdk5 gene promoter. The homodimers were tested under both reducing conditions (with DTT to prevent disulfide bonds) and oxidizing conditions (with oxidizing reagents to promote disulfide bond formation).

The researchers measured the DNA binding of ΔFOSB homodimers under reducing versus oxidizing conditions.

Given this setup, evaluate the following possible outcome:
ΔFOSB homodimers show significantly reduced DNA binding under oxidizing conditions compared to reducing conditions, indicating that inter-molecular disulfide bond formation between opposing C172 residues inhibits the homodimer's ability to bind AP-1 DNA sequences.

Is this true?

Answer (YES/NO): YES